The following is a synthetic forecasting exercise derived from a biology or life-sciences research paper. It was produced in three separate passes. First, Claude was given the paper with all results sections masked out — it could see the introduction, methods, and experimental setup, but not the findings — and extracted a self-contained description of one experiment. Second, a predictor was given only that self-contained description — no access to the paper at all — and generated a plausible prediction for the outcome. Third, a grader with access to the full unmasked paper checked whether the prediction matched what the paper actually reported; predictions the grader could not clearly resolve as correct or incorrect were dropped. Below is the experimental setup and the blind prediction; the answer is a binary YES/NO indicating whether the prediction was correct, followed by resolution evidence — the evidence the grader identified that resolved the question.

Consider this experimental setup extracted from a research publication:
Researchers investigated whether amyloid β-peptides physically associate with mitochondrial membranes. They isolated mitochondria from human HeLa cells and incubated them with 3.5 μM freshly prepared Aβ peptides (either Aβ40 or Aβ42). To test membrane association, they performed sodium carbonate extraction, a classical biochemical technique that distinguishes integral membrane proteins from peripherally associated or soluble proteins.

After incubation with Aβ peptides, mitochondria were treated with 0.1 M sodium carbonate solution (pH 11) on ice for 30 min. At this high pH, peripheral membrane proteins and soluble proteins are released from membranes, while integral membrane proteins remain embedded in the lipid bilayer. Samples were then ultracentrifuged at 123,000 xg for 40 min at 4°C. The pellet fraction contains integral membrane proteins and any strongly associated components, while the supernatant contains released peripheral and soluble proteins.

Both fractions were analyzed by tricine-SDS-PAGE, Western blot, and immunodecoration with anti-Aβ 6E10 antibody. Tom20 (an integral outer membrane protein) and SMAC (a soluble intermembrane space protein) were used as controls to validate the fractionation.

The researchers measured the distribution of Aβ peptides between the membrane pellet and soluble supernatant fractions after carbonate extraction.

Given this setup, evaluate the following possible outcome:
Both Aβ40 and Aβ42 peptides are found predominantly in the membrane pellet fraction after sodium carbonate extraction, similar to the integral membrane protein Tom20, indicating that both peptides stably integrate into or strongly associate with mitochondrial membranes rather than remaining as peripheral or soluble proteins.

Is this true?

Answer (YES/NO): NO